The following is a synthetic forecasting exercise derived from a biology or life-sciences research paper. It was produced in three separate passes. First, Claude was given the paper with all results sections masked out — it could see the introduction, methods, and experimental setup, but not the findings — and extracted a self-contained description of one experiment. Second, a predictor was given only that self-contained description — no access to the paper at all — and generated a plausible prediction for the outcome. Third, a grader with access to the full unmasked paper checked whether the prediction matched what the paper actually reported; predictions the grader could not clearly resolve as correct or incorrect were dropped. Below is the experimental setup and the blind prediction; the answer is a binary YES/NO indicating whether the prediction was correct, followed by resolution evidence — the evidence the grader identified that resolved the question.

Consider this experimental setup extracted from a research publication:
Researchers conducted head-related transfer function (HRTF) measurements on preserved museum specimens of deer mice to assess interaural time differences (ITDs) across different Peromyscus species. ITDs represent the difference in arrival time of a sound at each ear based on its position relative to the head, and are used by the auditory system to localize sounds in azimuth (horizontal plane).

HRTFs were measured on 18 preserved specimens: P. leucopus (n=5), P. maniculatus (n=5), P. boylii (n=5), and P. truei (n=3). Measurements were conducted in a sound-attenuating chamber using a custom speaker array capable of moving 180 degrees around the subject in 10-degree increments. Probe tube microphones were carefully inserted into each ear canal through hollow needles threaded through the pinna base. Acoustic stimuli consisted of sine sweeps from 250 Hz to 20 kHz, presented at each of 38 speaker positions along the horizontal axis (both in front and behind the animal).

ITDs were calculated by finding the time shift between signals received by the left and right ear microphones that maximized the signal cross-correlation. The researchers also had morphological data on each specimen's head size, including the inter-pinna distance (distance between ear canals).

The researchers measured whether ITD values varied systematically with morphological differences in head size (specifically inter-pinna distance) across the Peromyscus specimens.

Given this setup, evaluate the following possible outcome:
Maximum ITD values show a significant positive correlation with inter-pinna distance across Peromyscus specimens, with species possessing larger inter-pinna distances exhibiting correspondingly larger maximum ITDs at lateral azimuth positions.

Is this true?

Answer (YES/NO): NO